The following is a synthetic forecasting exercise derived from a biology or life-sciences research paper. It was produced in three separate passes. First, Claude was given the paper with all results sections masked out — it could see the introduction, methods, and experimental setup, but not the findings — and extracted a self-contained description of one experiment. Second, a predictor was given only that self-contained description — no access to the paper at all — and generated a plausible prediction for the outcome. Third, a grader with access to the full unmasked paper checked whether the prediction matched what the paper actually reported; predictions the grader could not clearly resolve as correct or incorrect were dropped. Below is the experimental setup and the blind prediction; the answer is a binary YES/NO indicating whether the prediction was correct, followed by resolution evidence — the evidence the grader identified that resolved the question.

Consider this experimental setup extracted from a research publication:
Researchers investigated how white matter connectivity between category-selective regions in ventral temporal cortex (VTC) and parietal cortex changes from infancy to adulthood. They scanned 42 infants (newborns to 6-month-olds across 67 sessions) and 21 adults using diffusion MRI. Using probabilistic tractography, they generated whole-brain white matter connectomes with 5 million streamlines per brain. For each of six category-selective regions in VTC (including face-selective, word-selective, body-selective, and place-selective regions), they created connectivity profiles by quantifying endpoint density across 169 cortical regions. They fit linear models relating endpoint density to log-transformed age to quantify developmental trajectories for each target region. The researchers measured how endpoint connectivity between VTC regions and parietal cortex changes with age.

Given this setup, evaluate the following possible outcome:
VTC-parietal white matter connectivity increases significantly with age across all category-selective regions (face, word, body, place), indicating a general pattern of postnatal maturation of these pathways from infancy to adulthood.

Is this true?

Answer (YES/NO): NO